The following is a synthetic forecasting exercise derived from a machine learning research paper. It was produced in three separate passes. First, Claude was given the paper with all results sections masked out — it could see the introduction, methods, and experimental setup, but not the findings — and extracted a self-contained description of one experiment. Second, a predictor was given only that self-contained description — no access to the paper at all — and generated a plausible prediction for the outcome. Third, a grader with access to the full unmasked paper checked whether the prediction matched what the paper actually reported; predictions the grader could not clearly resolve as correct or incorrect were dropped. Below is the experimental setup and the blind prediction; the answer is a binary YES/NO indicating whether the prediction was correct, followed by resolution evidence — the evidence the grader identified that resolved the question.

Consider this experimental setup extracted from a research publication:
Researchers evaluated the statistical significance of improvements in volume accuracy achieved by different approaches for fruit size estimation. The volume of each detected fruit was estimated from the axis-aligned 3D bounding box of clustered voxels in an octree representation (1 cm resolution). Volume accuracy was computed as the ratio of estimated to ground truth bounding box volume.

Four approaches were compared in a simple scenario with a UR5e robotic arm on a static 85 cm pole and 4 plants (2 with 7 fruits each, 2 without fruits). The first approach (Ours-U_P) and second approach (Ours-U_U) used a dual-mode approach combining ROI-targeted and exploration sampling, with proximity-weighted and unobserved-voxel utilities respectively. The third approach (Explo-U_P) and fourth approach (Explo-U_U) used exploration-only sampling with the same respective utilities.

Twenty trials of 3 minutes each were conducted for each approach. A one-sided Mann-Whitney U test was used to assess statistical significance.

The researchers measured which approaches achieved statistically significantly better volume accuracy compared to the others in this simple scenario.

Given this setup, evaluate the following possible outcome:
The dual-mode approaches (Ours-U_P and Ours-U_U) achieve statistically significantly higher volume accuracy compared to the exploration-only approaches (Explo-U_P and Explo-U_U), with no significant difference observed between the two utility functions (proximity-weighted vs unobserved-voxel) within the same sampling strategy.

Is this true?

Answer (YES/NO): NO